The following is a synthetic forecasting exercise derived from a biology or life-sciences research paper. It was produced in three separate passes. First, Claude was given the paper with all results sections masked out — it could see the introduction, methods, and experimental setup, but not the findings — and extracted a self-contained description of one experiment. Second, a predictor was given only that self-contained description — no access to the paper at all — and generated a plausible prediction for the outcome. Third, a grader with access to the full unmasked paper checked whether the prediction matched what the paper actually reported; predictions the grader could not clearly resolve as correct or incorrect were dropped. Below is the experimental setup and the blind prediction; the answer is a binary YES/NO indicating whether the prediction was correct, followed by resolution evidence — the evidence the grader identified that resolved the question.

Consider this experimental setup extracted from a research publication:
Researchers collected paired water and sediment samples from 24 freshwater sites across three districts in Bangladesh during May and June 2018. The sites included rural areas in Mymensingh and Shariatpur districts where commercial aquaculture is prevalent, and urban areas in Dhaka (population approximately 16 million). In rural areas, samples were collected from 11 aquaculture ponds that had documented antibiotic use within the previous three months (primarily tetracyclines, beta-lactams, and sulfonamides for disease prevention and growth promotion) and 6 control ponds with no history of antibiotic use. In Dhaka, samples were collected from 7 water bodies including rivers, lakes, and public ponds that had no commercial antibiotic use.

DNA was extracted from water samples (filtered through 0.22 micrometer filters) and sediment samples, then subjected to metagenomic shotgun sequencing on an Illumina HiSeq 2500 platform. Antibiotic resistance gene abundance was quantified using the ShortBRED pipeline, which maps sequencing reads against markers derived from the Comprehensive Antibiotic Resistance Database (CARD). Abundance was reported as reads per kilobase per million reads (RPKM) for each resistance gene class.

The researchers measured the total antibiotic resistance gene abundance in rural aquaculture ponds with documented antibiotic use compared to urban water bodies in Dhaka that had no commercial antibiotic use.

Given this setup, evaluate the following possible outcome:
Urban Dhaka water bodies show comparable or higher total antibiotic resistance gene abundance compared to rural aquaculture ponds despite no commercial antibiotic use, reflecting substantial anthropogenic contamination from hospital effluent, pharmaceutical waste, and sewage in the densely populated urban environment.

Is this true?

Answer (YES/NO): YES